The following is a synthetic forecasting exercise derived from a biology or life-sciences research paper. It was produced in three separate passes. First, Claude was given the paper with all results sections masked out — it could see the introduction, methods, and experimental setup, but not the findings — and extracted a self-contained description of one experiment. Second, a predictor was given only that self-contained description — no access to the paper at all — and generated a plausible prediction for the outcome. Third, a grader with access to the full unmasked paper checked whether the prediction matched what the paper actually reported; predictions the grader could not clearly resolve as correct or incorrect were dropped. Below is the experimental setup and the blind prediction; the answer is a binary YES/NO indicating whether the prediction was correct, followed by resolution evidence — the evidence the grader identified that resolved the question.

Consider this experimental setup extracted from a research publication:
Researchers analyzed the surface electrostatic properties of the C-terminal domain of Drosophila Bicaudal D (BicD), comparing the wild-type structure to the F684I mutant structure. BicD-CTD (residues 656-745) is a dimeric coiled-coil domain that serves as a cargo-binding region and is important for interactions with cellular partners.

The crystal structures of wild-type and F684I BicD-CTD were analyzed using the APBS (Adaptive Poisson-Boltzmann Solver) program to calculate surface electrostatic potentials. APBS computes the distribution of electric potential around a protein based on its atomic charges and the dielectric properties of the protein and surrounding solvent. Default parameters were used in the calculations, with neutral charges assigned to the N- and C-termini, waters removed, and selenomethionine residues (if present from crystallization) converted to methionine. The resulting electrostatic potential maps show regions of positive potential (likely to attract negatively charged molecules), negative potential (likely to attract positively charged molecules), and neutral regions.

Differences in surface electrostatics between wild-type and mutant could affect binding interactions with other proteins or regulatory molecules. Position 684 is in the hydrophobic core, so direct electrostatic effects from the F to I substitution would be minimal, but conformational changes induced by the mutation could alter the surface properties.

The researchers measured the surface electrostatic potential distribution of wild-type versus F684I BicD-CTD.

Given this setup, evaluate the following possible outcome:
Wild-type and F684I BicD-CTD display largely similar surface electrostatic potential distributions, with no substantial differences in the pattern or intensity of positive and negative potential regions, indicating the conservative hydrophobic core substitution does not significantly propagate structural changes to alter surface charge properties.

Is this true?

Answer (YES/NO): NO